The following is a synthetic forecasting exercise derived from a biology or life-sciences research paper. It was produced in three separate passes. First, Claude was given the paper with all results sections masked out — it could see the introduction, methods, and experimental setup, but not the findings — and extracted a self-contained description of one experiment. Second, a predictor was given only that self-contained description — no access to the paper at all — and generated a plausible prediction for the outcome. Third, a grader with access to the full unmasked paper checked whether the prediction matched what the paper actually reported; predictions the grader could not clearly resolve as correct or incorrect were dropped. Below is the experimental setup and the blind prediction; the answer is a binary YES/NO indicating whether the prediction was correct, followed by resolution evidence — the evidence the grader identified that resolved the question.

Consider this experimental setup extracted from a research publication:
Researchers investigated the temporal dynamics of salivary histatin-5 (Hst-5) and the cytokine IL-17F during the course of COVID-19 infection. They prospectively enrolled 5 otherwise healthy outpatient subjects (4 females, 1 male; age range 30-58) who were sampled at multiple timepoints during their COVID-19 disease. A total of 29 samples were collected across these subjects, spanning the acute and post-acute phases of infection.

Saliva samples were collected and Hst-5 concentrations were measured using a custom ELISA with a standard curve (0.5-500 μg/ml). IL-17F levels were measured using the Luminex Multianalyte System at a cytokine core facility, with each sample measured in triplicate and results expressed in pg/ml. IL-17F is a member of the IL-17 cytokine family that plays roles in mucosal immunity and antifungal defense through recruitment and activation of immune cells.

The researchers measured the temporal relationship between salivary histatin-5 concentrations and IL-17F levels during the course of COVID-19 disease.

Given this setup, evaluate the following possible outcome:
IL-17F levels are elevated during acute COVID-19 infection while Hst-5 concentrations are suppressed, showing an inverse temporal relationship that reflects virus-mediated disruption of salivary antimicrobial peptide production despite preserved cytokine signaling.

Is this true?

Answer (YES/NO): NO